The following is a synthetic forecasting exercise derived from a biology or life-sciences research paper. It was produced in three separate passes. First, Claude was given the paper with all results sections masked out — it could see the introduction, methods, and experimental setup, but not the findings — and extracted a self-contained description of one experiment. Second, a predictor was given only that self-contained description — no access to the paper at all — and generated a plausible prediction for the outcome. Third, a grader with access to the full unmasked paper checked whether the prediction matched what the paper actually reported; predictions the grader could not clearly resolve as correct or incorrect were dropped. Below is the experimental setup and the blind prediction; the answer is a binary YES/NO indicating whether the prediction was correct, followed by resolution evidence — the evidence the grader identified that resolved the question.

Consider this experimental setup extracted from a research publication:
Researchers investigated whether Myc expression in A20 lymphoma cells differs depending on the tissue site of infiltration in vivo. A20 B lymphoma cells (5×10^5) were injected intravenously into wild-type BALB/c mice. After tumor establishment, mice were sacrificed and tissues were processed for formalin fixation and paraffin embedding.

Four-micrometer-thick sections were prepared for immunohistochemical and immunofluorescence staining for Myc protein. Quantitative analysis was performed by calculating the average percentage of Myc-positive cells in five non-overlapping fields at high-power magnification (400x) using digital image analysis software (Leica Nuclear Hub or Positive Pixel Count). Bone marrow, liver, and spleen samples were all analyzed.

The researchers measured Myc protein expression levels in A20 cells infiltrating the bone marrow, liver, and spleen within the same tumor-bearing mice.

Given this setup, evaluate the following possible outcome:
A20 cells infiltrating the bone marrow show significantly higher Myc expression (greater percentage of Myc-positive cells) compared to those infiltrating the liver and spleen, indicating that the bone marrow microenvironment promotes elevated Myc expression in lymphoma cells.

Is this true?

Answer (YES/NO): NO